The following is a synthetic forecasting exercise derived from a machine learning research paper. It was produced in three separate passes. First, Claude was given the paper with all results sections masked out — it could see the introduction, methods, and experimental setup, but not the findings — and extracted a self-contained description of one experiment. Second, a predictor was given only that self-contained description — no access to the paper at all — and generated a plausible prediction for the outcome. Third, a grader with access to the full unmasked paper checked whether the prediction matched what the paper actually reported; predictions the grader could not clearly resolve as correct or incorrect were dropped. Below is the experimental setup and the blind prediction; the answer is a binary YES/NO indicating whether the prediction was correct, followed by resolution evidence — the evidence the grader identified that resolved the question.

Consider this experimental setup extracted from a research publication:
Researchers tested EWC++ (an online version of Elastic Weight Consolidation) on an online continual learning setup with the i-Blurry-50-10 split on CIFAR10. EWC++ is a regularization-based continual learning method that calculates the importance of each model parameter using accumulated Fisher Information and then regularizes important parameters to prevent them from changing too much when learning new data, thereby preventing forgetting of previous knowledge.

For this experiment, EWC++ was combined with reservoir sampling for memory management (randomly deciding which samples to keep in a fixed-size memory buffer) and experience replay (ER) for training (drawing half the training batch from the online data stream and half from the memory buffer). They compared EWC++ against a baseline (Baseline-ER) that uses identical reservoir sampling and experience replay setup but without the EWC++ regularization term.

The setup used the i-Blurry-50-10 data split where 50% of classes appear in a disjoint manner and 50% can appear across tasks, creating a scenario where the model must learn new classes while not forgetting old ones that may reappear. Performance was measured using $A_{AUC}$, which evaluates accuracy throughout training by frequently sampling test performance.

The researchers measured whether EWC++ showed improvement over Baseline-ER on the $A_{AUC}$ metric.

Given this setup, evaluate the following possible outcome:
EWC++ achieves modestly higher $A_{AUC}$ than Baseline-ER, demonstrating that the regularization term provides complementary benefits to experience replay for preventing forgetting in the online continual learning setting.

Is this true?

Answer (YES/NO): NO